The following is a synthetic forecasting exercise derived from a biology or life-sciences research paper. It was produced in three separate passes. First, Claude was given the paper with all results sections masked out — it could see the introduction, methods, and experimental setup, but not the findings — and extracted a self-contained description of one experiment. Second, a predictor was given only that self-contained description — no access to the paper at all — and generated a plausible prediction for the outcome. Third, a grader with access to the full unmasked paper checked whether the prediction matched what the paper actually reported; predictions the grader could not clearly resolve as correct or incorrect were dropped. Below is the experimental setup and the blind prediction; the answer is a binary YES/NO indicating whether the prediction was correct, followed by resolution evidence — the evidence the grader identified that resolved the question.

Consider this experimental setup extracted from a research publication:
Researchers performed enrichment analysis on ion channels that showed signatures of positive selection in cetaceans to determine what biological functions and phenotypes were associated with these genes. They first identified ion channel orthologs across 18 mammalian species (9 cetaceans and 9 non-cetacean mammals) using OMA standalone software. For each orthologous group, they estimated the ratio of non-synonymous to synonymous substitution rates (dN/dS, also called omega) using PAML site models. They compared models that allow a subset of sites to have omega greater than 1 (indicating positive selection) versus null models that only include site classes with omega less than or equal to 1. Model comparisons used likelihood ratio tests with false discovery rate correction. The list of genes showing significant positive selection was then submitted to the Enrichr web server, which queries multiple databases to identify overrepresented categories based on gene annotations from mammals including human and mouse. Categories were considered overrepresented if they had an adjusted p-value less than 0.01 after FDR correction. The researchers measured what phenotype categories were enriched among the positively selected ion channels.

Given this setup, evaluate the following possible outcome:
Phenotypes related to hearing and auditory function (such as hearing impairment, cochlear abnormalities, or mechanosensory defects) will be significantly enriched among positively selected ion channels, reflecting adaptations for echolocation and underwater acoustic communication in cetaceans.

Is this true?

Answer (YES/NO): NO